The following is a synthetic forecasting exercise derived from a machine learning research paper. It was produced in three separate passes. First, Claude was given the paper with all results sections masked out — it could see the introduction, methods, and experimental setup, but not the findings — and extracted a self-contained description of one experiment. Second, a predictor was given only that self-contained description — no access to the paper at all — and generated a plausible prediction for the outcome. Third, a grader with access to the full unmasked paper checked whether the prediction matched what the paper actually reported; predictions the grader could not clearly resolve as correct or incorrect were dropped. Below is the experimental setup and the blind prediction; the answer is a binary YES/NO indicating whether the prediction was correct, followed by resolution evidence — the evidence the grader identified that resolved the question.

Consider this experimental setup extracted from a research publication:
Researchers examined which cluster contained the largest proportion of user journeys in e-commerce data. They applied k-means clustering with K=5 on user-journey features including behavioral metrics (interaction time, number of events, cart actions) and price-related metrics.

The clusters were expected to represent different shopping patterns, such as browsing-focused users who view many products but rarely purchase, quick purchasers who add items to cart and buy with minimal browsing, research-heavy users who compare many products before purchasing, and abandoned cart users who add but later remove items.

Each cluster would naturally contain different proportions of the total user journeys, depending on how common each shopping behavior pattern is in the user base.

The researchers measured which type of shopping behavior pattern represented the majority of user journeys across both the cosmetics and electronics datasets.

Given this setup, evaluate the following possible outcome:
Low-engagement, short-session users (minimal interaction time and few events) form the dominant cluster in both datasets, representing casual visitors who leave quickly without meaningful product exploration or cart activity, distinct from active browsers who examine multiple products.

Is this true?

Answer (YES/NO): NO